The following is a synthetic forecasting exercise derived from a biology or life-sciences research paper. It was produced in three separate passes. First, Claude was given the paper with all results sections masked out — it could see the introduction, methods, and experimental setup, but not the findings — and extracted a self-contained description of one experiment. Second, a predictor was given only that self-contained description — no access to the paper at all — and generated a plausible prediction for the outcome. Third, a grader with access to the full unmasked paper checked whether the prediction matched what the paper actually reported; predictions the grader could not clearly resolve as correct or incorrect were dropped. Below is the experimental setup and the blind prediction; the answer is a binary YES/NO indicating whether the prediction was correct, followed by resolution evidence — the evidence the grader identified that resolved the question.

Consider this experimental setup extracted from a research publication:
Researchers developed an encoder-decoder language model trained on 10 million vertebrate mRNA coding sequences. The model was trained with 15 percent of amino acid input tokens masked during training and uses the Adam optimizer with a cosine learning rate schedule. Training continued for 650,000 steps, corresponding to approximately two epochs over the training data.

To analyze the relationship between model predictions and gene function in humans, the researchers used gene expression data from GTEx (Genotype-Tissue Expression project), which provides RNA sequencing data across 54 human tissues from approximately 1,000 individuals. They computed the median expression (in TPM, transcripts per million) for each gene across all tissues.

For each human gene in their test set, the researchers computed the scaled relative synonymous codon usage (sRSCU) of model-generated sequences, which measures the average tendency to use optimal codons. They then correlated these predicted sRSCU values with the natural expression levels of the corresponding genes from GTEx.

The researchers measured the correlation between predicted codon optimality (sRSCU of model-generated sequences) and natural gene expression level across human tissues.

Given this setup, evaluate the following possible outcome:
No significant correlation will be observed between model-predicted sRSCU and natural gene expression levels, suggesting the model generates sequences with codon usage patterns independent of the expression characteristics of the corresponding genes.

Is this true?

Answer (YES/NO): YES